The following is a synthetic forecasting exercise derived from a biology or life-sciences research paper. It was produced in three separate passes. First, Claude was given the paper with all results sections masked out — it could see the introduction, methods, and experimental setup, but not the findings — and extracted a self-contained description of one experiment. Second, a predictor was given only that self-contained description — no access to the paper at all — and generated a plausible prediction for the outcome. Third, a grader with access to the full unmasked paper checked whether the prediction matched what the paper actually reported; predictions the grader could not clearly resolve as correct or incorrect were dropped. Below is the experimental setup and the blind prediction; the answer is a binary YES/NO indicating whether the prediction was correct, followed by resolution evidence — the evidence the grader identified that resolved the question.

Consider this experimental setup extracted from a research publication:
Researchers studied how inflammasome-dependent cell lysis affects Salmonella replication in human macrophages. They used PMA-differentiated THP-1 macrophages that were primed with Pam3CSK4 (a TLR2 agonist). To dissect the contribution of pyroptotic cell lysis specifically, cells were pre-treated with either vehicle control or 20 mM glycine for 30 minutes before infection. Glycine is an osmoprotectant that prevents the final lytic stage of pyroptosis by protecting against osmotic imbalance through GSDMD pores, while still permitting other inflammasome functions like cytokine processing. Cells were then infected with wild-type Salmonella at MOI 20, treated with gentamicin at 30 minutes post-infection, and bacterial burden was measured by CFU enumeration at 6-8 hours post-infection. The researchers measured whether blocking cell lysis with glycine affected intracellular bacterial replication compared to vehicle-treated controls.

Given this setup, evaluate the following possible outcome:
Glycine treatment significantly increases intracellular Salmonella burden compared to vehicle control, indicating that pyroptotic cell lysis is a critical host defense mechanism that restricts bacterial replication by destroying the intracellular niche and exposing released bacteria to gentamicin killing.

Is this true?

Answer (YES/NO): YES